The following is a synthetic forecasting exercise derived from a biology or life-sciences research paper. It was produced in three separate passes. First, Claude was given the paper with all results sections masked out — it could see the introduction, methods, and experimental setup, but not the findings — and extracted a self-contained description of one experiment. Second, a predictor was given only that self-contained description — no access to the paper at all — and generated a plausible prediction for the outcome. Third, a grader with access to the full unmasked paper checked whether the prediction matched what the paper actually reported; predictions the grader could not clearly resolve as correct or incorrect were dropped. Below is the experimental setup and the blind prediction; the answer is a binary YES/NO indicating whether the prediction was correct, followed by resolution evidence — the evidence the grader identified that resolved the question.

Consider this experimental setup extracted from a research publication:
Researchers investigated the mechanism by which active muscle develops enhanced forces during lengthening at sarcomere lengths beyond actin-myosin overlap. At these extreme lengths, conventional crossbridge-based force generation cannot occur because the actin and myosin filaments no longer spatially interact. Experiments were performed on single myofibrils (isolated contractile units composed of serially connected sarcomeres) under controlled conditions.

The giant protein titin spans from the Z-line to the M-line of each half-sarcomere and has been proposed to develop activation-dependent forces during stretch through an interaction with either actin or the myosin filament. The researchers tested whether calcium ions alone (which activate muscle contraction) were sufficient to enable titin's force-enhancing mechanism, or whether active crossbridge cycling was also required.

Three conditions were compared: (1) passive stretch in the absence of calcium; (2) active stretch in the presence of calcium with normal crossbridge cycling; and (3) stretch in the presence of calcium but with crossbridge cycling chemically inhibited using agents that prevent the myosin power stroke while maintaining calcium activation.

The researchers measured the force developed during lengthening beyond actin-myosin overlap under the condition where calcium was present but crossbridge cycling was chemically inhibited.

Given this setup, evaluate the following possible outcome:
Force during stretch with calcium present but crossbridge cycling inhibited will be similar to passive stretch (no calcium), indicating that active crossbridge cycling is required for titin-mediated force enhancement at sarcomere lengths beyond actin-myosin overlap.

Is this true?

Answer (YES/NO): YES